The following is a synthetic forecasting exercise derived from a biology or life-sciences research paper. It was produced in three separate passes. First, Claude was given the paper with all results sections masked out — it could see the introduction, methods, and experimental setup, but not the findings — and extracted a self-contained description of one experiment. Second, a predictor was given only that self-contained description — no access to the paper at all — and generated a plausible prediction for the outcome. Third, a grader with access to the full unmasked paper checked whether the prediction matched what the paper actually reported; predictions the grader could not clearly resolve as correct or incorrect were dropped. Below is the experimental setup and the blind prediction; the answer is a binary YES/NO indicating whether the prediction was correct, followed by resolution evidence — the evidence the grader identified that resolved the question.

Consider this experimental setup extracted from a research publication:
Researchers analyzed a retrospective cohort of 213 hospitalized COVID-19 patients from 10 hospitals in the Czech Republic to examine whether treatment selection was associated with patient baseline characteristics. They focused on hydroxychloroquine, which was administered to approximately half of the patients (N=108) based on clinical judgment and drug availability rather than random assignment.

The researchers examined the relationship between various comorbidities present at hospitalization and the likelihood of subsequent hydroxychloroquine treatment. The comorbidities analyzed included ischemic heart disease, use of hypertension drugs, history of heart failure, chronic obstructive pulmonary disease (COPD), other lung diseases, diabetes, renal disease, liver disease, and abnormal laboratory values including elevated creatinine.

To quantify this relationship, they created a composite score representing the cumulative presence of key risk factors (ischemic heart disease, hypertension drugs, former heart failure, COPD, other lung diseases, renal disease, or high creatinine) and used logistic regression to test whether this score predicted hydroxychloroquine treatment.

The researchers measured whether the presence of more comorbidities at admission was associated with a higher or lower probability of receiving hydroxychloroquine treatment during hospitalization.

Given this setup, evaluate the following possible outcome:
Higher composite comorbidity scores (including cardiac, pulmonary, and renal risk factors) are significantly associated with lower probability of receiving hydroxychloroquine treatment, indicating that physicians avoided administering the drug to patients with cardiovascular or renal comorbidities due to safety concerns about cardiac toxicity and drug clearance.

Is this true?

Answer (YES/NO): NO